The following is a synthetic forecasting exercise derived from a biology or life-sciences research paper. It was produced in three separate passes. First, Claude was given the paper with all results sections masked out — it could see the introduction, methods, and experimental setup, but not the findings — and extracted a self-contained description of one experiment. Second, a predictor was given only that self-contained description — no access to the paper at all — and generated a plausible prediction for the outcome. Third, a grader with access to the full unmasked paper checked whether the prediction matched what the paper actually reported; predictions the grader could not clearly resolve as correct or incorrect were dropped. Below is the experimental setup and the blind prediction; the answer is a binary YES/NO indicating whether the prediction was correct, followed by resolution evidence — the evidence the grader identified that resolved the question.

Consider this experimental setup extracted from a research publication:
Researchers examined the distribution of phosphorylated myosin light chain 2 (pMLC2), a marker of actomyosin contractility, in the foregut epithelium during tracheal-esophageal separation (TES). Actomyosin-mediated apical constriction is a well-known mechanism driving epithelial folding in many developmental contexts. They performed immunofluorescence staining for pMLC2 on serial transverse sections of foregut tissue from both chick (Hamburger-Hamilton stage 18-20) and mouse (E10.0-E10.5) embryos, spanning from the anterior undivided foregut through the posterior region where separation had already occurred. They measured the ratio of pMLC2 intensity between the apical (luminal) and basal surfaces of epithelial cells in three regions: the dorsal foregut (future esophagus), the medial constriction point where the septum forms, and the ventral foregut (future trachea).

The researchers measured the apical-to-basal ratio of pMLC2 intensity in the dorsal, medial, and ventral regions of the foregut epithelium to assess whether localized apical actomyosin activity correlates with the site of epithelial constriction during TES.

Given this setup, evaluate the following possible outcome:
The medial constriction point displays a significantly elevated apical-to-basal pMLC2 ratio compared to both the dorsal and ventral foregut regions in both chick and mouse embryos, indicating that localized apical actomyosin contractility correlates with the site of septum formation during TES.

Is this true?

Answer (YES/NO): NO